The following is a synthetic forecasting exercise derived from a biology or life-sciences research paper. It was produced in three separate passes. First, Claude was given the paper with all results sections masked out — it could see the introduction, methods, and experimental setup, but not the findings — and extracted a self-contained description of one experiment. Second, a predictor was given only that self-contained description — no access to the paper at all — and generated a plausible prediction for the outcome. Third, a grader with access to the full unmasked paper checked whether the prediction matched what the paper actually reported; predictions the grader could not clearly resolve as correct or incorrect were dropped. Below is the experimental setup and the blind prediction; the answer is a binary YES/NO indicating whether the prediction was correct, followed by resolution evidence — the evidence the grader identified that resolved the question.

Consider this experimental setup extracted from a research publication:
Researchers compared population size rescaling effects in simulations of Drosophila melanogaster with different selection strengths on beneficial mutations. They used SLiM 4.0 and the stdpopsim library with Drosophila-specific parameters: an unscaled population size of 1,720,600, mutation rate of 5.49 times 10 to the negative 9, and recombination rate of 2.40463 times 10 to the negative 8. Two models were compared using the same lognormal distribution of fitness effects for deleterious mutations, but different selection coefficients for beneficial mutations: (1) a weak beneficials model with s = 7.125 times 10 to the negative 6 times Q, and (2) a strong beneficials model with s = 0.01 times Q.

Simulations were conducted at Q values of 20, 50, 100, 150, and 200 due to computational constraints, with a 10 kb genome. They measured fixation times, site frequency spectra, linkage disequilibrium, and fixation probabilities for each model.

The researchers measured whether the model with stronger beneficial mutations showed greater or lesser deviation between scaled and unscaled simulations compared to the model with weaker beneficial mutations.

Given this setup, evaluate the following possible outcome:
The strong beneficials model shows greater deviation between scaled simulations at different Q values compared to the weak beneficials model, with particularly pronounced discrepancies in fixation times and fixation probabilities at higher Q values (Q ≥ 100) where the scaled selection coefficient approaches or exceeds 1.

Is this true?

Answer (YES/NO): YES